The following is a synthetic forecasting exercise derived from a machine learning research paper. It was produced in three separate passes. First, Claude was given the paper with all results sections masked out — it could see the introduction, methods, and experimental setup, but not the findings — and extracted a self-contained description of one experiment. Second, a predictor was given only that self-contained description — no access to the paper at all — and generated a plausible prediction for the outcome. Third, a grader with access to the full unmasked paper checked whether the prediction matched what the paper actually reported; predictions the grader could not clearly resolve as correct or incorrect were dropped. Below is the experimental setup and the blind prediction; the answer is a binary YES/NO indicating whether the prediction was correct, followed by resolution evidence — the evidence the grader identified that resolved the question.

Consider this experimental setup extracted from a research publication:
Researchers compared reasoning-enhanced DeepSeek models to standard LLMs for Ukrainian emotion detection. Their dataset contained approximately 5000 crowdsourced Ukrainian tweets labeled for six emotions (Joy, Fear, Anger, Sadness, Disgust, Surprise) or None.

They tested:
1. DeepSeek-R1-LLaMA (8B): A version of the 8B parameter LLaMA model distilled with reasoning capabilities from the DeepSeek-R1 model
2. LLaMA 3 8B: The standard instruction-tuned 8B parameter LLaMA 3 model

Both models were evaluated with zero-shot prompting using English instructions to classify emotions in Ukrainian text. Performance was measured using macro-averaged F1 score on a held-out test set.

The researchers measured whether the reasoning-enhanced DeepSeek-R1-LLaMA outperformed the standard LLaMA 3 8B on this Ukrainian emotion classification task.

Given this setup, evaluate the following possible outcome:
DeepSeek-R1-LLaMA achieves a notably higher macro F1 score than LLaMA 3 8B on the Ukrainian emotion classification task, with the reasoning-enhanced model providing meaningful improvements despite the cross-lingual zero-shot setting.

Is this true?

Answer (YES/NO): YES